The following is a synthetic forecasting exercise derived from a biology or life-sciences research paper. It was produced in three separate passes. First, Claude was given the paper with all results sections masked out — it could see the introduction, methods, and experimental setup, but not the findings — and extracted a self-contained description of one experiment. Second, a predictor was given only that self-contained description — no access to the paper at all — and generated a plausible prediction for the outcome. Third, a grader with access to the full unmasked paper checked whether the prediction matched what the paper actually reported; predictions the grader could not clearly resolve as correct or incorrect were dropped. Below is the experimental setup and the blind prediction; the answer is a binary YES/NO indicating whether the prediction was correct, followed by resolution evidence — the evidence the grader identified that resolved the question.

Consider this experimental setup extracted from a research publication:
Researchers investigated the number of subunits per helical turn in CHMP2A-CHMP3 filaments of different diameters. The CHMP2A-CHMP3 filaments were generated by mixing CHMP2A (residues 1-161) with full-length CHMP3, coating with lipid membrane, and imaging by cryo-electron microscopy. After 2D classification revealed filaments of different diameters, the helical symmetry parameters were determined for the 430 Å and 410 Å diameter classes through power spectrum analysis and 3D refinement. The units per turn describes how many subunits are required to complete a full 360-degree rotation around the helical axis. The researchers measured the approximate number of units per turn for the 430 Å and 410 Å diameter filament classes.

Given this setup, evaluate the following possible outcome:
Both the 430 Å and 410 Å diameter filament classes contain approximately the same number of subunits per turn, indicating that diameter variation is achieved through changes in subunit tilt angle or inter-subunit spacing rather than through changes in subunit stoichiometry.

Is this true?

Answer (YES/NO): NO